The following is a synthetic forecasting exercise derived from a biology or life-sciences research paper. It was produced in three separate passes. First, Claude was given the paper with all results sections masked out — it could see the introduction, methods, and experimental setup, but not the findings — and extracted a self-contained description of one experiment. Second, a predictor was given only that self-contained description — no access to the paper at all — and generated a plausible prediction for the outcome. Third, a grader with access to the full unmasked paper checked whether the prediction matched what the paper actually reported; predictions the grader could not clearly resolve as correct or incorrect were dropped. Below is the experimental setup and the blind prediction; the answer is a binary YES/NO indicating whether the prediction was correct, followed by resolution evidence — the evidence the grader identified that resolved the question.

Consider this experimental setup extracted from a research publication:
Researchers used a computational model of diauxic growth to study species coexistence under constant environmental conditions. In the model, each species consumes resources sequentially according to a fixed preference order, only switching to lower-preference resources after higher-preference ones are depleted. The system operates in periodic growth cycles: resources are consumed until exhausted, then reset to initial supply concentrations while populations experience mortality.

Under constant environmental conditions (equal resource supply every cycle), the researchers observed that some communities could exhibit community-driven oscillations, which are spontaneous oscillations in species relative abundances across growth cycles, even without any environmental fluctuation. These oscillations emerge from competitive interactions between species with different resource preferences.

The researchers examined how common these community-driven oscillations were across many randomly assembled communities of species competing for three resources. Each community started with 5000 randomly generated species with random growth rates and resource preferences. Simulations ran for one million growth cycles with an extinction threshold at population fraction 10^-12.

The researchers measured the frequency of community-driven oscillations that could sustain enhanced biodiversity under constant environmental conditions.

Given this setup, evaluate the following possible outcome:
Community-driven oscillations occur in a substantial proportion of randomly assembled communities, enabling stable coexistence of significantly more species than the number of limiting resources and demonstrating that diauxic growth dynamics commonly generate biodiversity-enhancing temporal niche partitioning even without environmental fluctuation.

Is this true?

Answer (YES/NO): NO